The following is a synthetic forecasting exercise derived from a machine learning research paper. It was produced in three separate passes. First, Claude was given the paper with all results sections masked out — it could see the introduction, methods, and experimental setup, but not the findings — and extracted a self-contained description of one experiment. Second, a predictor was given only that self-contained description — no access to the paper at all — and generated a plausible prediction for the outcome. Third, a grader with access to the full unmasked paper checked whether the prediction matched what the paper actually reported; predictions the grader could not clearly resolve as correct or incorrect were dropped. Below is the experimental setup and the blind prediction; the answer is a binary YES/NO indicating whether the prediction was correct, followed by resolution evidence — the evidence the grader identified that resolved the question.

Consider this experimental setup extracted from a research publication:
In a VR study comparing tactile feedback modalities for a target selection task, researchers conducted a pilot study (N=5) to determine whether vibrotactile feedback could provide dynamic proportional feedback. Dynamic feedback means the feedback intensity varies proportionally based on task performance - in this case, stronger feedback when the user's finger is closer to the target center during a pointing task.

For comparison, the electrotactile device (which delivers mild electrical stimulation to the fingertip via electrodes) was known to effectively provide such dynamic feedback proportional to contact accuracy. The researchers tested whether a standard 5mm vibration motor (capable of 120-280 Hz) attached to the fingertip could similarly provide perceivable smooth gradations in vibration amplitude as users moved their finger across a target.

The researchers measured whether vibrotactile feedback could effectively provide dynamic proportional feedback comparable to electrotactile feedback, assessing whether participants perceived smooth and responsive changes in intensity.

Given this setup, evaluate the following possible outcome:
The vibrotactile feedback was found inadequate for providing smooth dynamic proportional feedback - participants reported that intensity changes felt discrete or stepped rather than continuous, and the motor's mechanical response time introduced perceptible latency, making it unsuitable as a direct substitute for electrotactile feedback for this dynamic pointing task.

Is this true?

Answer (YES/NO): NO